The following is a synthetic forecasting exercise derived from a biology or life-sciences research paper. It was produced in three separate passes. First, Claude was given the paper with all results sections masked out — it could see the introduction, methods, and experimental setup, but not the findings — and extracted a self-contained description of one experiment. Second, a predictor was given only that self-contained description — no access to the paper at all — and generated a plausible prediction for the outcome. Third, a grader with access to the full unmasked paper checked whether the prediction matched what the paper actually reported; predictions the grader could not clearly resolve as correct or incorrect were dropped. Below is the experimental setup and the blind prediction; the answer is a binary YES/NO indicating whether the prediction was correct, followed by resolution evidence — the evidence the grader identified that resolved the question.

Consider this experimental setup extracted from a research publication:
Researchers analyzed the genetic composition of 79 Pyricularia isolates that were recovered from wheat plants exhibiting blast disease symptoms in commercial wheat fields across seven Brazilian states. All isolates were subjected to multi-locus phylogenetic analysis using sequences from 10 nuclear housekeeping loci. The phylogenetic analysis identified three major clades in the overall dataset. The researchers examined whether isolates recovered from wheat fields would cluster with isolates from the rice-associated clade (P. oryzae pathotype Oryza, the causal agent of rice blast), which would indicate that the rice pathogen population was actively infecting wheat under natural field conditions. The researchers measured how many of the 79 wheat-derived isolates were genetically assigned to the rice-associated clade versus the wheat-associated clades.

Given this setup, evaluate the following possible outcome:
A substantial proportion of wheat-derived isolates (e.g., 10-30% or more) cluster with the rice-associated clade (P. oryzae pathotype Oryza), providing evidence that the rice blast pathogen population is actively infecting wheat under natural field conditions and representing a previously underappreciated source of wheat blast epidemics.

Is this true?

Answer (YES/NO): NO